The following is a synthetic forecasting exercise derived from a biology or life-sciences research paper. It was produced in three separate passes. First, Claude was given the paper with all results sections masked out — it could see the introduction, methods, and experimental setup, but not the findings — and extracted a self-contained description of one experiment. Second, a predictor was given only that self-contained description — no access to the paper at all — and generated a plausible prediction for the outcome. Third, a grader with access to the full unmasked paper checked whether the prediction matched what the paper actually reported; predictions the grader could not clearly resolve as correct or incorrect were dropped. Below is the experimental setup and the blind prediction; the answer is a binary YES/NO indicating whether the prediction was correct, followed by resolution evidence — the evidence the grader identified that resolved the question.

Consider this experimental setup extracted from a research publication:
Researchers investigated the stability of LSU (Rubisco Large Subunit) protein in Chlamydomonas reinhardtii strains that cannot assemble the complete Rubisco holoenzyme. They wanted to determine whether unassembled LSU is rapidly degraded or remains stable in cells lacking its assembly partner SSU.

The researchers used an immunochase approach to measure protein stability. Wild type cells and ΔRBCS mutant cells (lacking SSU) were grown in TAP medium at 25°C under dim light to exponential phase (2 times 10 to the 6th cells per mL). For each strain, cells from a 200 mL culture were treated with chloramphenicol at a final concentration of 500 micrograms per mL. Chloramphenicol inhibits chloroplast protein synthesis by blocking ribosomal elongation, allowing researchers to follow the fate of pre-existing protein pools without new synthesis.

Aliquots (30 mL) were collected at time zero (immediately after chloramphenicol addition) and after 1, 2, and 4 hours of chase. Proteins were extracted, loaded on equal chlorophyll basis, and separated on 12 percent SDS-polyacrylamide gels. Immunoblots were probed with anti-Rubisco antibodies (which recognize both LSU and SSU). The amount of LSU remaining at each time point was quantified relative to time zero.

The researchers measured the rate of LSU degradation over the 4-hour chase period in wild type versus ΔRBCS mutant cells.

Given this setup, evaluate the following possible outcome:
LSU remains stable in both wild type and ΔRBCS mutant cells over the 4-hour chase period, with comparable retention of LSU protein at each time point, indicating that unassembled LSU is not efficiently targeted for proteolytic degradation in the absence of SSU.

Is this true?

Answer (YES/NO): YES